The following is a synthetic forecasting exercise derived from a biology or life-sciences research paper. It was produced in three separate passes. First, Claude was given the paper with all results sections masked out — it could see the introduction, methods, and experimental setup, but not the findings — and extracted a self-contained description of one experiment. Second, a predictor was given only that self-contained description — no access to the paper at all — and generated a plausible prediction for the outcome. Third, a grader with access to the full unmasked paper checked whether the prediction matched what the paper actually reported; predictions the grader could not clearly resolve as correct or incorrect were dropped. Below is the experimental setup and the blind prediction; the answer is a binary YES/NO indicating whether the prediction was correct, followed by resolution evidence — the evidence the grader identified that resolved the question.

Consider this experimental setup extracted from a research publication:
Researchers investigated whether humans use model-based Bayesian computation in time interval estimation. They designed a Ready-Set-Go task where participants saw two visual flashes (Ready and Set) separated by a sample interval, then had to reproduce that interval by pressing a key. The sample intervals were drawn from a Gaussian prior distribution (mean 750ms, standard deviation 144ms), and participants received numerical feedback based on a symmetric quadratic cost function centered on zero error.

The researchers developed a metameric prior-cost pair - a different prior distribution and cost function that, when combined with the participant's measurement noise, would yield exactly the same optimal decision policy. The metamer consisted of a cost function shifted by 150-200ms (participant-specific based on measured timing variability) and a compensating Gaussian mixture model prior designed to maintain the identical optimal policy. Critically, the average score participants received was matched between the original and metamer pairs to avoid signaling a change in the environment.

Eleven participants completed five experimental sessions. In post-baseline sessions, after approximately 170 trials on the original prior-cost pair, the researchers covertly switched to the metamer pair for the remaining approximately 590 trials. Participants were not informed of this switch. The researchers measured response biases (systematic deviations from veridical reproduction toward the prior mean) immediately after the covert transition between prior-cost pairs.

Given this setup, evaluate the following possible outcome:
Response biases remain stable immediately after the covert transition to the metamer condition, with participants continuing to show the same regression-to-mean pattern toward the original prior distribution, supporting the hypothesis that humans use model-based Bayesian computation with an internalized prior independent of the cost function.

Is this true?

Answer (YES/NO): NO